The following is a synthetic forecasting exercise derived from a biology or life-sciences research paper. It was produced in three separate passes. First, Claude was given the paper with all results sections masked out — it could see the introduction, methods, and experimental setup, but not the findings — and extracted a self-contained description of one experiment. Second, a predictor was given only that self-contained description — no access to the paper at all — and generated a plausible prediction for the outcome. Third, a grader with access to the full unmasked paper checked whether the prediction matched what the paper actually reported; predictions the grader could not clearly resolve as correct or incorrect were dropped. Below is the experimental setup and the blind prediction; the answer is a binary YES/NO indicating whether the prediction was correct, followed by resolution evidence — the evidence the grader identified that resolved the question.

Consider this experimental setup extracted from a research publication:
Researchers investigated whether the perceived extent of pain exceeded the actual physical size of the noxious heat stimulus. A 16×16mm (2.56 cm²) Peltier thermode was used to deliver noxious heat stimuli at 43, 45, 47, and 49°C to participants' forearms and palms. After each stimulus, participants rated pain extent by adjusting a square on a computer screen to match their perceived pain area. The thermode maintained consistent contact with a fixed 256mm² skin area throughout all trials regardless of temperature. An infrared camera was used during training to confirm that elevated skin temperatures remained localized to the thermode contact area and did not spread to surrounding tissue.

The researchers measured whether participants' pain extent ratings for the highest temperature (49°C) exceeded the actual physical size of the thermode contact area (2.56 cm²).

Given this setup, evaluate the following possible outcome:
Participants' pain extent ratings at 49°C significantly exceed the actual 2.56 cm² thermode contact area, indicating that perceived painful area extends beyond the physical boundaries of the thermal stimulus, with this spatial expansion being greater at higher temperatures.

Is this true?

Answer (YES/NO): YES